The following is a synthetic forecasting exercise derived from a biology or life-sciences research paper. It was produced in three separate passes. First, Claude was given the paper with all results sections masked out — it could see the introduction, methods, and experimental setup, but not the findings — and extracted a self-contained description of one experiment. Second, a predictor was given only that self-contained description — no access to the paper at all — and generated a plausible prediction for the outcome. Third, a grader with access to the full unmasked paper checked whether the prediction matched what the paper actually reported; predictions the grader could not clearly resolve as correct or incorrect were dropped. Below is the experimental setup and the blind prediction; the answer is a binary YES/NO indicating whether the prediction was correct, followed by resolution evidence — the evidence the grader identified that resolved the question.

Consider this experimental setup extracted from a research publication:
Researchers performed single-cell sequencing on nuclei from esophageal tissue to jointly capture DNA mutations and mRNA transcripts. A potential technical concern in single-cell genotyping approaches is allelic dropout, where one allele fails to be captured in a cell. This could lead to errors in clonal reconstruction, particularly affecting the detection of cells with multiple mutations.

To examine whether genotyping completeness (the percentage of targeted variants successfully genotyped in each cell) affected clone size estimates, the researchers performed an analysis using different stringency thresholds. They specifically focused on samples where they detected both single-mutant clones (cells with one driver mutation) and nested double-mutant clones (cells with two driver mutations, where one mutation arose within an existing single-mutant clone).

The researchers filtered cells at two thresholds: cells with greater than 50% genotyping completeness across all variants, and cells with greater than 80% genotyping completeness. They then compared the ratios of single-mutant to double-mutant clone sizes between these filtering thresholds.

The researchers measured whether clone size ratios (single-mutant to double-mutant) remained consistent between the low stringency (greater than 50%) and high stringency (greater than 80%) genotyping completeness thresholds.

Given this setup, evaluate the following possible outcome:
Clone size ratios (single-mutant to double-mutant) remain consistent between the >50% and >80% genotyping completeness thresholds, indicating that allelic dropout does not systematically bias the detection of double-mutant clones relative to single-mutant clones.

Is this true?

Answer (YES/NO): YES